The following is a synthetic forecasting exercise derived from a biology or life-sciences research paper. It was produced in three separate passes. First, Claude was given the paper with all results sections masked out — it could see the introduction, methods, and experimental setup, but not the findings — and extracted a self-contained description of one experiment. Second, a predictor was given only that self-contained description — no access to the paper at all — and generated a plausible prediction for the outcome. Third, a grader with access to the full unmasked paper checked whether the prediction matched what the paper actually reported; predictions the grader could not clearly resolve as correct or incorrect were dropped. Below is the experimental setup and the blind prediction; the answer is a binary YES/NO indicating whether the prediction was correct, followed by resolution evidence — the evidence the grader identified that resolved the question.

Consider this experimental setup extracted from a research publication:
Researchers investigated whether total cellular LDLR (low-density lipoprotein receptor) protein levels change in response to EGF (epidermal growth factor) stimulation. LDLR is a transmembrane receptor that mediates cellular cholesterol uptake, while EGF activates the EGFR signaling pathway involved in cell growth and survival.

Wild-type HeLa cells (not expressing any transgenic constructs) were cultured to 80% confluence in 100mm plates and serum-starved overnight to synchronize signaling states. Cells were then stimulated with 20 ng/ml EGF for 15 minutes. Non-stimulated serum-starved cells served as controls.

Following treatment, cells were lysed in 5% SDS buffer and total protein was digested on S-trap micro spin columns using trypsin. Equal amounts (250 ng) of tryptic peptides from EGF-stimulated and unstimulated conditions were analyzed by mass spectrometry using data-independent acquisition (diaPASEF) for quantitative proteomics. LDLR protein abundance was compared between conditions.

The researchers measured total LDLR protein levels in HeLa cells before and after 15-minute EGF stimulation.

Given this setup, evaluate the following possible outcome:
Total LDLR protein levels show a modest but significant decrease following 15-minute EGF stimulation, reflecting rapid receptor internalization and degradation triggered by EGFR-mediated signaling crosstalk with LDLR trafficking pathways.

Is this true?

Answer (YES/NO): NO